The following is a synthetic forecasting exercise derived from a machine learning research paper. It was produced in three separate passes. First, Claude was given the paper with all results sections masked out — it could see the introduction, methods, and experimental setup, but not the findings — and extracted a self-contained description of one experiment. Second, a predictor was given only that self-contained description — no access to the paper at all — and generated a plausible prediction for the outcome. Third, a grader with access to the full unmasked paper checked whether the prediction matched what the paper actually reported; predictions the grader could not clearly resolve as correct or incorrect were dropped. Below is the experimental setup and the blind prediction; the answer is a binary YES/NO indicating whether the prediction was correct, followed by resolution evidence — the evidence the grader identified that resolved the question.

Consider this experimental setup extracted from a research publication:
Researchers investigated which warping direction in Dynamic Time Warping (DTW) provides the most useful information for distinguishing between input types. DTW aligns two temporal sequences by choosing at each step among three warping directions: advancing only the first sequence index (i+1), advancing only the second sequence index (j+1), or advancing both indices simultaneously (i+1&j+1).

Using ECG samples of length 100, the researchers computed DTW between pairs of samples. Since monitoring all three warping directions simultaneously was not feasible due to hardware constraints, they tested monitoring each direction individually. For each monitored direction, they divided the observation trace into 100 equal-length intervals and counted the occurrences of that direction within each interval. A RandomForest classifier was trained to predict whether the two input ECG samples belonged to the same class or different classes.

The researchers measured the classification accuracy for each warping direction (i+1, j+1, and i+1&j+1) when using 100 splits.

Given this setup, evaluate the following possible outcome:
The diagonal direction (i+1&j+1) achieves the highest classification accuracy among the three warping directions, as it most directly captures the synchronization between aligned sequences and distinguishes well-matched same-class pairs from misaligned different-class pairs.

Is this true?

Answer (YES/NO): YES